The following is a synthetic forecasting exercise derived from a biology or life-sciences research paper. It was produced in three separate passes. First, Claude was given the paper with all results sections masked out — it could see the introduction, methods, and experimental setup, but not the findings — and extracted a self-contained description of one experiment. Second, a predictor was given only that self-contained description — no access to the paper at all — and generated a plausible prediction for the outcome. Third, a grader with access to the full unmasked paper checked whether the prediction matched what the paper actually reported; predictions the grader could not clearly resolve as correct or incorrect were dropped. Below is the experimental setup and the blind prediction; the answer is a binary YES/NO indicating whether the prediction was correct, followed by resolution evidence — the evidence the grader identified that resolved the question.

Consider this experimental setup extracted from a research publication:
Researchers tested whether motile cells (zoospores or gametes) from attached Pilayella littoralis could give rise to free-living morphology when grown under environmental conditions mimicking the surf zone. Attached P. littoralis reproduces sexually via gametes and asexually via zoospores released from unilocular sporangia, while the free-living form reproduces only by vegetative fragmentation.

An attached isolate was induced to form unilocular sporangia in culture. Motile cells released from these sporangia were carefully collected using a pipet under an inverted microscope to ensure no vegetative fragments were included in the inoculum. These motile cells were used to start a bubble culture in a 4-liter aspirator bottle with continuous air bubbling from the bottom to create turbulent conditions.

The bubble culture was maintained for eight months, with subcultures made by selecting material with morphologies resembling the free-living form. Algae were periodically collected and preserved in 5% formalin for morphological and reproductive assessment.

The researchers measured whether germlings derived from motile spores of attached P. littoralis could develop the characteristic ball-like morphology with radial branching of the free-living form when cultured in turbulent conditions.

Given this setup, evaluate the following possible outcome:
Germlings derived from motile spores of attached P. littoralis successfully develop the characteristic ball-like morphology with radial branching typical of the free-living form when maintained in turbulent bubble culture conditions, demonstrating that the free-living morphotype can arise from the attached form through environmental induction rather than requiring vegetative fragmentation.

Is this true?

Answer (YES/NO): NO